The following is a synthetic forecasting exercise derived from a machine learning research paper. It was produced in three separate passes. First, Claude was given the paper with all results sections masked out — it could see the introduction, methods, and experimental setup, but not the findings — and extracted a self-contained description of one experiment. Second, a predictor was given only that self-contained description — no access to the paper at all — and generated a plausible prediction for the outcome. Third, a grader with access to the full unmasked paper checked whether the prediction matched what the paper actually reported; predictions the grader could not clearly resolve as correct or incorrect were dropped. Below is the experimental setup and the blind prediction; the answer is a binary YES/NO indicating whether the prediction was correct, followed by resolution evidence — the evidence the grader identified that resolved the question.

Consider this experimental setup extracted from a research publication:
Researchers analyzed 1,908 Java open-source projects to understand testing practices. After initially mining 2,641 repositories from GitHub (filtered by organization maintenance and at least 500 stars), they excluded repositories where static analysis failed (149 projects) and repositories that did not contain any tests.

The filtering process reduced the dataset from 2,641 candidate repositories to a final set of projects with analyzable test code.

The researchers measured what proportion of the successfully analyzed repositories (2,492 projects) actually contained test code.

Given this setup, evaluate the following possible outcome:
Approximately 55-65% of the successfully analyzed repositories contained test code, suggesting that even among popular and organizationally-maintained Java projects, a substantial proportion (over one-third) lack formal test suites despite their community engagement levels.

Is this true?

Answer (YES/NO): NO